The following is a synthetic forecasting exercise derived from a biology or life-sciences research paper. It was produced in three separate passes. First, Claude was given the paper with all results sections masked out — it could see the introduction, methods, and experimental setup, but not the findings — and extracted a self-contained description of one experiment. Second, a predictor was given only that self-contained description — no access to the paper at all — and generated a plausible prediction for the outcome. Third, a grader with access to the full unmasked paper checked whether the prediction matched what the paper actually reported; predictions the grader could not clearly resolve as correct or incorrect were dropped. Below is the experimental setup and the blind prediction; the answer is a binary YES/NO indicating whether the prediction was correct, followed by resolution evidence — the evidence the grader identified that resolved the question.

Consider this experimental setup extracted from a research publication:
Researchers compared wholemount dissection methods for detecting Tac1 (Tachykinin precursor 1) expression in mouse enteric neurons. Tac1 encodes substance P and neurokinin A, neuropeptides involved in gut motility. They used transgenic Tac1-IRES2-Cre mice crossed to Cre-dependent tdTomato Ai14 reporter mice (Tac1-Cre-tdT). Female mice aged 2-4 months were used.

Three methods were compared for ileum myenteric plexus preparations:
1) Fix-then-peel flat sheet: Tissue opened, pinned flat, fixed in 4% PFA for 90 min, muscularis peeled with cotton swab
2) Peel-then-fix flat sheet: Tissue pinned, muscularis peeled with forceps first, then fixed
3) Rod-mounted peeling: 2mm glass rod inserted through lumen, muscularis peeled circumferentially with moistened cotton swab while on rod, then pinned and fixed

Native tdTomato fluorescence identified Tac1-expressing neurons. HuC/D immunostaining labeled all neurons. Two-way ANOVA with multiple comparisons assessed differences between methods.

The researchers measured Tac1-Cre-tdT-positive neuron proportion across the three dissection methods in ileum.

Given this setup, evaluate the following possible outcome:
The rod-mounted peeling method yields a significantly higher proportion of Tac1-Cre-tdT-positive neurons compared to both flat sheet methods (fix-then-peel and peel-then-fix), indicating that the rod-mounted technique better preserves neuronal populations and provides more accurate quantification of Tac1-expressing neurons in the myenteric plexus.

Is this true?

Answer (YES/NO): NO